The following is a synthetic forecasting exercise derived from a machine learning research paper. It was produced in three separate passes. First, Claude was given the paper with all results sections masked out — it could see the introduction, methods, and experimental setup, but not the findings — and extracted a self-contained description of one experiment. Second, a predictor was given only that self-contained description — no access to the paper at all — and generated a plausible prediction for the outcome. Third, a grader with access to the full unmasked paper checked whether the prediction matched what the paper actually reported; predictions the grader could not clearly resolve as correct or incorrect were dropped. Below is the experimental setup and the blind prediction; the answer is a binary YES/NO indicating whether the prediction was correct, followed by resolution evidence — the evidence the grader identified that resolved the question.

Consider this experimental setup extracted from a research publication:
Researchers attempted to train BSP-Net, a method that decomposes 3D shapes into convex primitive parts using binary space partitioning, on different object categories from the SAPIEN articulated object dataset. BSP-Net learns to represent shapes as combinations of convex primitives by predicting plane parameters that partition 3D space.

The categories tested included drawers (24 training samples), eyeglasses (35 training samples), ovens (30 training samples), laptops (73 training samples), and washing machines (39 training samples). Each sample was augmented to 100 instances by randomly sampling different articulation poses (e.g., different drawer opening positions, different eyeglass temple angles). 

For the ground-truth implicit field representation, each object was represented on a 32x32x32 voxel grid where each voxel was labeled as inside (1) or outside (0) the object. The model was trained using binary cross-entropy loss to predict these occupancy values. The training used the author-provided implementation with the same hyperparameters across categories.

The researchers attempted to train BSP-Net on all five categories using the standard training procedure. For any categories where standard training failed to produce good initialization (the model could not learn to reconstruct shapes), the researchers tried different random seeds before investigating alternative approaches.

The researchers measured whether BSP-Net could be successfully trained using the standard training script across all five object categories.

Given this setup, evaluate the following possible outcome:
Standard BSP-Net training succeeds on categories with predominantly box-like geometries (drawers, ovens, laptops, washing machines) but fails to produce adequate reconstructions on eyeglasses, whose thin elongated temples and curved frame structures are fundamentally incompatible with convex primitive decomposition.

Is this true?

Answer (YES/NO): YES